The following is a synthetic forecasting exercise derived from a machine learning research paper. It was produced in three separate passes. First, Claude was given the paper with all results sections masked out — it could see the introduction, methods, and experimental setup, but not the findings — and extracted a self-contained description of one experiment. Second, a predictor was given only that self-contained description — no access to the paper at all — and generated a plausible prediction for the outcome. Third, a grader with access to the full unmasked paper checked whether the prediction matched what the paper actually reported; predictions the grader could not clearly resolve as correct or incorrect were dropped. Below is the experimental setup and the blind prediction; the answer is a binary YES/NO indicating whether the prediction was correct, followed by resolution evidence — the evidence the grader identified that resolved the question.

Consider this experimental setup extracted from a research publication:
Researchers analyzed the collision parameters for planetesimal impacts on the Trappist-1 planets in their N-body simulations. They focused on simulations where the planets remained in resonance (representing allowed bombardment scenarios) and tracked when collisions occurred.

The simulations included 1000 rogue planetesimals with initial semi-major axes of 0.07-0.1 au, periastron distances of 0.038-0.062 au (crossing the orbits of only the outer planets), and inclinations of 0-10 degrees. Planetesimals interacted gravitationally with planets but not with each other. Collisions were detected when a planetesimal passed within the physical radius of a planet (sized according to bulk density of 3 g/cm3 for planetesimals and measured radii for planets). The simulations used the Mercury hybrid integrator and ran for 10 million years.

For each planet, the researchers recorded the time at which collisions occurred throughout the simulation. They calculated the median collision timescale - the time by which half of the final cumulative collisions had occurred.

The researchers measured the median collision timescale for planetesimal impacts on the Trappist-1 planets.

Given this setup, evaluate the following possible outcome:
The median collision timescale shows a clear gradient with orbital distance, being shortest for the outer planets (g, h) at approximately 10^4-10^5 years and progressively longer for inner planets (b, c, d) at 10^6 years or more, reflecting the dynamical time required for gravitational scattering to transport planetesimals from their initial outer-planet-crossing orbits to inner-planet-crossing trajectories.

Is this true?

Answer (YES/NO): NO